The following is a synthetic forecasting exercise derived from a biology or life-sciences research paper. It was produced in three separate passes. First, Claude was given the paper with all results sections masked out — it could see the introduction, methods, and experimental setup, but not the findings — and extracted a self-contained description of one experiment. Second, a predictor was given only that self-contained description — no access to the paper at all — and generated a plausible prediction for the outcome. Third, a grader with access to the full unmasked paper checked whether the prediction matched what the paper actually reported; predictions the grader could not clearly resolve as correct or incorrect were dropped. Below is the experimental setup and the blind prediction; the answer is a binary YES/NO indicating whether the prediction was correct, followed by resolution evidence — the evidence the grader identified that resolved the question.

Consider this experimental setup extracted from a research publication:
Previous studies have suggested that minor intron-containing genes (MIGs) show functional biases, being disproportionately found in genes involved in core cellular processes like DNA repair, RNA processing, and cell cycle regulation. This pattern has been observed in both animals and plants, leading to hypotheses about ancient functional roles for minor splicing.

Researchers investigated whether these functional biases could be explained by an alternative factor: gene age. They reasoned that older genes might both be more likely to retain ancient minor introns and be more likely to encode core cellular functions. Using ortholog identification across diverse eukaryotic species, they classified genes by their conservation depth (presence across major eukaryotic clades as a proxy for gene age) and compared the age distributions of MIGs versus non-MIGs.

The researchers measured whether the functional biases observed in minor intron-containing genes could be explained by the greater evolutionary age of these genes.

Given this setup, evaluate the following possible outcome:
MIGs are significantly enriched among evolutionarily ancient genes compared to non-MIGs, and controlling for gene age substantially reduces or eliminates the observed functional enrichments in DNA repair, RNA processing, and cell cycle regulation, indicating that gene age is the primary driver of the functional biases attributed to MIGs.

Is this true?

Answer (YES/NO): YES